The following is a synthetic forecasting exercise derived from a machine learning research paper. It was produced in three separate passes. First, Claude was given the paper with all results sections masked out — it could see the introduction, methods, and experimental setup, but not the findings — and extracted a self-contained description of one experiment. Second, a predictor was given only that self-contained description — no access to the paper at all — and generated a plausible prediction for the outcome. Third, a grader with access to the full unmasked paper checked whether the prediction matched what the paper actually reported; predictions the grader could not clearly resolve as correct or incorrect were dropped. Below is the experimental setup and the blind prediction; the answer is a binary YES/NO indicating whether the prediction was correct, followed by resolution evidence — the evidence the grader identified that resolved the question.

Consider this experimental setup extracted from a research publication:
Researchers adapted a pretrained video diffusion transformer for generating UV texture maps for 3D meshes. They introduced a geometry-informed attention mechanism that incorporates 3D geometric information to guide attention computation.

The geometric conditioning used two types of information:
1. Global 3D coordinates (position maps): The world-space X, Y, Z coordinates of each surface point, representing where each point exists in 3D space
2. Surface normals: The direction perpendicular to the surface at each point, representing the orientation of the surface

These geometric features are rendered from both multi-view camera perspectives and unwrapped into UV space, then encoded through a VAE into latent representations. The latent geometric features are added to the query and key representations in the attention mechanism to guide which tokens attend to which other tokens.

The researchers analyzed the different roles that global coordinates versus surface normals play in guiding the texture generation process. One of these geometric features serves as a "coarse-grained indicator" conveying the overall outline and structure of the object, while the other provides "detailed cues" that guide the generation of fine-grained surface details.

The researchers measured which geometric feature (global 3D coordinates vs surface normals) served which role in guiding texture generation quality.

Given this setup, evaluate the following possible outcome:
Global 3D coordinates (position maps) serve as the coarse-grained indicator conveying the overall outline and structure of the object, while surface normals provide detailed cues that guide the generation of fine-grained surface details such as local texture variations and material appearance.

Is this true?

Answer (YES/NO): YES